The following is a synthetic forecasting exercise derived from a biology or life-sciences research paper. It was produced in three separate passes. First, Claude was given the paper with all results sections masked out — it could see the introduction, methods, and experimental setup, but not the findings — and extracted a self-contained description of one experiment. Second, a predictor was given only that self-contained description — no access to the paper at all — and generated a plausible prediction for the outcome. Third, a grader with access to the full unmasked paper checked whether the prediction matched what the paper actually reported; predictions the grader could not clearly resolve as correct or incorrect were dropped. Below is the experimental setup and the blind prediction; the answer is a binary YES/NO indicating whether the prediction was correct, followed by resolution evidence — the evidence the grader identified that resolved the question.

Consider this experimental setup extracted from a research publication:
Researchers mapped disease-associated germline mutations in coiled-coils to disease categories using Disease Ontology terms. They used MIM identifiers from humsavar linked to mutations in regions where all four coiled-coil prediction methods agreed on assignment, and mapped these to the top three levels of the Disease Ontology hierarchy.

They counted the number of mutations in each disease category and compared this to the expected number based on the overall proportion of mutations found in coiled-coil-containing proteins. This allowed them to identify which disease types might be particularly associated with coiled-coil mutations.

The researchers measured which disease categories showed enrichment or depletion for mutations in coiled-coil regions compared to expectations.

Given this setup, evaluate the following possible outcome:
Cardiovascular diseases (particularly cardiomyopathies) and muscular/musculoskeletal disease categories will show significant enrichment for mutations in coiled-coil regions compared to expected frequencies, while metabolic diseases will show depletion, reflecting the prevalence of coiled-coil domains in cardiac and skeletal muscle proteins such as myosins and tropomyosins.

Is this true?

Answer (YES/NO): NO